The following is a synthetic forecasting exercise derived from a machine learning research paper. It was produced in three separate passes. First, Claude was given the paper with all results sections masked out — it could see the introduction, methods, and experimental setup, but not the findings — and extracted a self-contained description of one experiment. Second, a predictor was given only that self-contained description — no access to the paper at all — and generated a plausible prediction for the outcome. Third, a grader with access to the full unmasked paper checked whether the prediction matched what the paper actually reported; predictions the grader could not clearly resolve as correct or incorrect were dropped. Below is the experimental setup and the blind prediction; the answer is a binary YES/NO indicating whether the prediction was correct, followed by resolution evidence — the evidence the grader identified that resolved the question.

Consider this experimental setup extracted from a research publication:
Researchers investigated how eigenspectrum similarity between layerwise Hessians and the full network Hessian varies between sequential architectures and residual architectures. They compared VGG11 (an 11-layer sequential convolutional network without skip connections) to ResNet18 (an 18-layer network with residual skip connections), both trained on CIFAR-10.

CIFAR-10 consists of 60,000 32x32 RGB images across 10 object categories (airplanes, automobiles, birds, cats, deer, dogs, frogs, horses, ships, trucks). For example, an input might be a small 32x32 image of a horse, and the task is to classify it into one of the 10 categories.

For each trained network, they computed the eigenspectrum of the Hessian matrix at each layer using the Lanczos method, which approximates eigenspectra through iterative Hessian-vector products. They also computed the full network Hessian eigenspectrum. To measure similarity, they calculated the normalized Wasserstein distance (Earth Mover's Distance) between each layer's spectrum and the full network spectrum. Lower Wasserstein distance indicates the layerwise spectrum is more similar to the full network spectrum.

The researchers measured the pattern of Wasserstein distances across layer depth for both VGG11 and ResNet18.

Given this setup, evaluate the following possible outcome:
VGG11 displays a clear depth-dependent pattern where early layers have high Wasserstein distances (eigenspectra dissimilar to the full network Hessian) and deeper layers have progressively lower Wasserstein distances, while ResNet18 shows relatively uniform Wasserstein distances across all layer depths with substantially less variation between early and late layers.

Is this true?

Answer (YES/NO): NO